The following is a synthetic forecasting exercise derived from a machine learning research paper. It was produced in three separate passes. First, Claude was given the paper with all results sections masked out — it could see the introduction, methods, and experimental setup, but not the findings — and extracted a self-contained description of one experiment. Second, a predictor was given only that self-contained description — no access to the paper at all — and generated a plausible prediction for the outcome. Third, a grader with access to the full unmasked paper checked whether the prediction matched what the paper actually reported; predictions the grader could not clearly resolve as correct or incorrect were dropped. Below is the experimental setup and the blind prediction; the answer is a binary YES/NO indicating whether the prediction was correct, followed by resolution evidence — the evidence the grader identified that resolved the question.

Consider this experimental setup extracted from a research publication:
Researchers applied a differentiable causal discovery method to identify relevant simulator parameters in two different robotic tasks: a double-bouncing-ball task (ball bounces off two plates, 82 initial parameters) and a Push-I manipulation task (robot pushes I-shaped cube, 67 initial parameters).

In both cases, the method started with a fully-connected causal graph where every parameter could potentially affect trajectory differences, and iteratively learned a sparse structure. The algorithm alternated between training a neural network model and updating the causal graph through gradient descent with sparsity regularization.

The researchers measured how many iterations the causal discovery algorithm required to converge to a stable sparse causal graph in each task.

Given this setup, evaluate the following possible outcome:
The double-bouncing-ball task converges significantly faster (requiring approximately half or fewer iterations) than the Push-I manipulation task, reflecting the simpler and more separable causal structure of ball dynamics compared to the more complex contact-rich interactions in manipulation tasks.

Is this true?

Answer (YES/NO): NO